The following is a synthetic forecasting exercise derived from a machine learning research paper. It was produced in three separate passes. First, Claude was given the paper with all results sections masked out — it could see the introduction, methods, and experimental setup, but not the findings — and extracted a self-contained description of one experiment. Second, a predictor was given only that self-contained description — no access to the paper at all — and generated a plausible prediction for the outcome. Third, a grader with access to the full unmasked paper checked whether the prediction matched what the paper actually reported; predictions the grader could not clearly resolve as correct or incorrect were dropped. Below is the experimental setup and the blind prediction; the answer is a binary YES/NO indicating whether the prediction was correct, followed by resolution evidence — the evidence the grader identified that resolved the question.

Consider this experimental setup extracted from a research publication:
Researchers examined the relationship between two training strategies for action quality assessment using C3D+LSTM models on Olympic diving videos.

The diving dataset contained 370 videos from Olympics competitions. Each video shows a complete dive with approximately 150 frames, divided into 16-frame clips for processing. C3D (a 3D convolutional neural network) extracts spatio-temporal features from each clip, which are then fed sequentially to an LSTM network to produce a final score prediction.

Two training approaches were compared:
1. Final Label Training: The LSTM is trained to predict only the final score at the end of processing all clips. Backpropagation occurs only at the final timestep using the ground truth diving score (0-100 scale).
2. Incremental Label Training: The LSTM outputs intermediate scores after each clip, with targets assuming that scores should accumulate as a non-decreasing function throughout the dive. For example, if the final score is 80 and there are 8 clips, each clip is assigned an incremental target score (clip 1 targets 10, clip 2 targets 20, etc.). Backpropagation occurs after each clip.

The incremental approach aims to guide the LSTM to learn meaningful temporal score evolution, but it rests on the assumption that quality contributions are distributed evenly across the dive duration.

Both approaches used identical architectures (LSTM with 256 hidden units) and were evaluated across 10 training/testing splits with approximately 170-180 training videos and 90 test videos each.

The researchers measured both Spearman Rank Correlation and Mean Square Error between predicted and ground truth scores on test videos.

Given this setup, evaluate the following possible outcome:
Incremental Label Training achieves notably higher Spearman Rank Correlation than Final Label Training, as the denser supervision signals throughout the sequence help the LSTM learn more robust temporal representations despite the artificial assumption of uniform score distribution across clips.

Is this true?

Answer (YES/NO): NO